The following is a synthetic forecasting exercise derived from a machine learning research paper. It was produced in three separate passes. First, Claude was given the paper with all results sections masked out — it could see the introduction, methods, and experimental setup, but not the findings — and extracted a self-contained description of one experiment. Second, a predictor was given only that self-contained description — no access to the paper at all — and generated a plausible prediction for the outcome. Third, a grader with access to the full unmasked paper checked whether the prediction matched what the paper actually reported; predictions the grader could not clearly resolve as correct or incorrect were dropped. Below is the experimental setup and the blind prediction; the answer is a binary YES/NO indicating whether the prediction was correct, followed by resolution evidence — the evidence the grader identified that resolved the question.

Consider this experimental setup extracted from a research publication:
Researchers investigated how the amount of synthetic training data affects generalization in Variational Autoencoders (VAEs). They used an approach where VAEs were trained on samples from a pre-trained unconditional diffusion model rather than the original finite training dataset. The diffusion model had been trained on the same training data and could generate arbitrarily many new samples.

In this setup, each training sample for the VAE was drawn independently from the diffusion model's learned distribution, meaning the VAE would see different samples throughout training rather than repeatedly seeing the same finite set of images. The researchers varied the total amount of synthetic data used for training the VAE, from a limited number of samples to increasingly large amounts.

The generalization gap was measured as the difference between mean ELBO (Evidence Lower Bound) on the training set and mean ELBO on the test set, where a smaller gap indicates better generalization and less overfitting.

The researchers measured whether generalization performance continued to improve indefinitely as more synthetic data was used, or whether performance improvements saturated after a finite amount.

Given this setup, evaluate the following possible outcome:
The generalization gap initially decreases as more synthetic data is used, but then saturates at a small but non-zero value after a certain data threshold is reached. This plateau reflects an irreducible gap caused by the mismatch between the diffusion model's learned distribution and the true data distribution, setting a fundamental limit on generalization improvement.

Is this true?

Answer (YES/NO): NO